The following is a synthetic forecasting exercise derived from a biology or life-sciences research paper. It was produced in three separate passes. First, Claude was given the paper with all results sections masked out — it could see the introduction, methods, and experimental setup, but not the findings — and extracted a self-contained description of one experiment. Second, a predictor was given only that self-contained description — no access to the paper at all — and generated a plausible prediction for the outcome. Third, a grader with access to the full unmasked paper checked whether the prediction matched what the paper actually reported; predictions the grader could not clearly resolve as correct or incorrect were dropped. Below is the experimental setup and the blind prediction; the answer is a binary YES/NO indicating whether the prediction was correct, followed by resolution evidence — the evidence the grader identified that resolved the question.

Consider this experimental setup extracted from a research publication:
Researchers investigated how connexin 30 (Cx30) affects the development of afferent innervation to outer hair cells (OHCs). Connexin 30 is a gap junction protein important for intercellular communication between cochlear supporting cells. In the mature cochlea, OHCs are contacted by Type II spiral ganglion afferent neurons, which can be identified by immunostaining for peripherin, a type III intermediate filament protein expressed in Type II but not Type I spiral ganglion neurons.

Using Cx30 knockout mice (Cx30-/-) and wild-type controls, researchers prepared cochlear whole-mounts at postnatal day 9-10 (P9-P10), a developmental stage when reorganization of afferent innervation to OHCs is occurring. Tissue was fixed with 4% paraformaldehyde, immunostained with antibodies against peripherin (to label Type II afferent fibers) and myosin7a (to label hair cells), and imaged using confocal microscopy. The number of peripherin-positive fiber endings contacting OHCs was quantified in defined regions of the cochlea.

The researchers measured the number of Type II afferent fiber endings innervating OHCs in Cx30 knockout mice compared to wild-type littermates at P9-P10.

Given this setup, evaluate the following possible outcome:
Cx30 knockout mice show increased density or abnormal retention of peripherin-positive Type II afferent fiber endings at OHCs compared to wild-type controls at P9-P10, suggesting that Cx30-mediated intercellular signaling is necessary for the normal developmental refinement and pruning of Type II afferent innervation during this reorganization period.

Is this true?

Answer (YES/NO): NO